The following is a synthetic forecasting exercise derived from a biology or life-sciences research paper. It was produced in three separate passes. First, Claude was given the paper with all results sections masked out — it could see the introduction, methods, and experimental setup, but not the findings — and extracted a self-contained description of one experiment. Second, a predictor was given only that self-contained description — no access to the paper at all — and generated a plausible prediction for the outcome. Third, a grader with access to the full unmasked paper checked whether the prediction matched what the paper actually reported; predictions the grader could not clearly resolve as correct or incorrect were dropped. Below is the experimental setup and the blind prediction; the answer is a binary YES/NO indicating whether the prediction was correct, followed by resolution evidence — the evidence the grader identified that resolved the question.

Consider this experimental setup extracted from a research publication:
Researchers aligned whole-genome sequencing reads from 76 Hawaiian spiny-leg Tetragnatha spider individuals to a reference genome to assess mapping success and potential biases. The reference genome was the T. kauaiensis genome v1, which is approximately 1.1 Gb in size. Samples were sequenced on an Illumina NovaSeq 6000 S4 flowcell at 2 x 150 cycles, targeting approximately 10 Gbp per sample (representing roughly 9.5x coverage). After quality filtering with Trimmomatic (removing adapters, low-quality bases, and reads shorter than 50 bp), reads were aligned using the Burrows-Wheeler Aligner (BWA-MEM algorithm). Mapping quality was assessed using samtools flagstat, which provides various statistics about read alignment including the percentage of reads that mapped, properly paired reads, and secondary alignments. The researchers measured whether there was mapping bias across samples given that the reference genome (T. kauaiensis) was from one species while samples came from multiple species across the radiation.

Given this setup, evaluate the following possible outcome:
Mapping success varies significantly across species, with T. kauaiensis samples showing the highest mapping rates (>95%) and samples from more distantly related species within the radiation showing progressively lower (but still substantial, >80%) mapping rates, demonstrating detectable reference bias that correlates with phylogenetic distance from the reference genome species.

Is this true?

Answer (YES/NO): NO